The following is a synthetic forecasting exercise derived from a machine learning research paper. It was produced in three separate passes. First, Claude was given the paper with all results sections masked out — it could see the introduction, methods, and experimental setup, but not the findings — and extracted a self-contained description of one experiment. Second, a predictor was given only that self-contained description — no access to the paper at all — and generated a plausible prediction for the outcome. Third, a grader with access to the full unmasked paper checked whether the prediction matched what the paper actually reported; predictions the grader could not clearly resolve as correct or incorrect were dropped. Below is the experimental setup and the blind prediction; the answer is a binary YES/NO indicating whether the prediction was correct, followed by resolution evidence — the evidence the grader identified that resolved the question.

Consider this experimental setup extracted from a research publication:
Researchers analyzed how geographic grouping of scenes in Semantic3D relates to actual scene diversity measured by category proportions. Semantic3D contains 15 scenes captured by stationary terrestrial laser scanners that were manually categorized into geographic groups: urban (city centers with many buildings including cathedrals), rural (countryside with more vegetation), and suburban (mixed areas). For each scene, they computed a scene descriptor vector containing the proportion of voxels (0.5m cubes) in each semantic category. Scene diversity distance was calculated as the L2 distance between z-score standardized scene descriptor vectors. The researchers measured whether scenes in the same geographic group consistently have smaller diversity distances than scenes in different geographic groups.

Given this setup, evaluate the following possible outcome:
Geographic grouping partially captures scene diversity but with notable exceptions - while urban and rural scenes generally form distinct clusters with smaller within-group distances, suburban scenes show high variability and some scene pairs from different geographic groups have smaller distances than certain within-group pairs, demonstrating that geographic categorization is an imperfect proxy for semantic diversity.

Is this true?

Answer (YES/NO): NO